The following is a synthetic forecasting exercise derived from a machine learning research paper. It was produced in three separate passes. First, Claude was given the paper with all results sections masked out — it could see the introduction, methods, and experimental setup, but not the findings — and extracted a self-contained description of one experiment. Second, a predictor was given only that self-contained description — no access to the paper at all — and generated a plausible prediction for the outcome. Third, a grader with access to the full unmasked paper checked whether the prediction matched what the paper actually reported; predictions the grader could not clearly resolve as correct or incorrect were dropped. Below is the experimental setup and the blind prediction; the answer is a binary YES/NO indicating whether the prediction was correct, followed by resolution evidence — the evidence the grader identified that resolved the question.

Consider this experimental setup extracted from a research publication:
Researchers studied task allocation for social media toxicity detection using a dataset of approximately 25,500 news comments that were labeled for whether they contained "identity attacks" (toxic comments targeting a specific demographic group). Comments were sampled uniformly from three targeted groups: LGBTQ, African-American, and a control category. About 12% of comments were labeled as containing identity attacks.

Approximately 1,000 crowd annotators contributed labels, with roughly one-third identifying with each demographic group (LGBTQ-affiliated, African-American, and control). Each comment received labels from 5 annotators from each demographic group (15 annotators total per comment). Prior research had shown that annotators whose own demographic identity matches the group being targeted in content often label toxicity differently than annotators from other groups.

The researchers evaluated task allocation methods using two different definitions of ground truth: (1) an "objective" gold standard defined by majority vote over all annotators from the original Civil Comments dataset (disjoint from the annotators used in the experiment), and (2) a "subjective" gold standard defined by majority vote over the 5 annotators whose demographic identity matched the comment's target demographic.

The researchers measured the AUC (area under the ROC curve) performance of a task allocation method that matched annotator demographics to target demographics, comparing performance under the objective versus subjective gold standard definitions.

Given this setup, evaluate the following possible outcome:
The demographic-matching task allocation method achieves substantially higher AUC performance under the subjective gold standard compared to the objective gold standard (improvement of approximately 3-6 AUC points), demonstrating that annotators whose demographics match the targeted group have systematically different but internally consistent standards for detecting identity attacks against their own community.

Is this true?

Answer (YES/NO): NO